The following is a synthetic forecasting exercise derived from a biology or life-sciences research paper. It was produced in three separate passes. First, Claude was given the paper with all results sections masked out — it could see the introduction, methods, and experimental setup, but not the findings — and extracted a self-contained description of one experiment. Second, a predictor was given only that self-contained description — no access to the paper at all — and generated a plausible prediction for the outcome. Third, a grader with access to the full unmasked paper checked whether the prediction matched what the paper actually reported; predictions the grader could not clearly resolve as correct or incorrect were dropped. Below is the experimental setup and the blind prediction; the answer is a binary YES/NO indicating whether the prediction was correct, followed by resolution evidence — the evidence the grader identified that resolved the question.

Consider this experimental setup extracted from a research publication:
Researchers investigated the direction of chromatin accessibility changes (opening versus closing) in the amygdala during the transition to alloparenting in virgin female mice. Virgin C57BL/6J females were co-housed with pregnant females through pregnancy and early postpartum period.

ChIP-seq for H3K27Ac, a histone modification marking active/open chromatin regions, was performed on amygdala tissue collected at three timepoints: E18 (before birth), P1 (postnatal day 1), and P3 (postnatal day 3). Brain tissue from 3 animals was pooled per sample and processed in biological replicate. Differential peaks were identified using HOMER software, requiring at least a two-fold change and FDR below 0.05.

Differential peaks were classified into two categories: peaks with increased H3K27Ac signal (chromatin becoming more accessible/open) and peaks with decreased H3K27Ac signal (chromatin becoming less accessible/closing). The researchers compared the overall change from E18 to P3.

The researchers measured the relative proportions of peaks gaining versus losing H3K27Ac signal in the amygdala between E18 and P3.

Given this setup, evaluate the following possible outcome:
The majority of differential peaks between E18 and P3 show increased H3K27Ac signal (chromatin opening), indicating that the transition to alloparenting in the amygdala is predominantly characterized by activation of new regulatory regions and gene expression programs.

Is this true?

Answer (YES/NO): NO